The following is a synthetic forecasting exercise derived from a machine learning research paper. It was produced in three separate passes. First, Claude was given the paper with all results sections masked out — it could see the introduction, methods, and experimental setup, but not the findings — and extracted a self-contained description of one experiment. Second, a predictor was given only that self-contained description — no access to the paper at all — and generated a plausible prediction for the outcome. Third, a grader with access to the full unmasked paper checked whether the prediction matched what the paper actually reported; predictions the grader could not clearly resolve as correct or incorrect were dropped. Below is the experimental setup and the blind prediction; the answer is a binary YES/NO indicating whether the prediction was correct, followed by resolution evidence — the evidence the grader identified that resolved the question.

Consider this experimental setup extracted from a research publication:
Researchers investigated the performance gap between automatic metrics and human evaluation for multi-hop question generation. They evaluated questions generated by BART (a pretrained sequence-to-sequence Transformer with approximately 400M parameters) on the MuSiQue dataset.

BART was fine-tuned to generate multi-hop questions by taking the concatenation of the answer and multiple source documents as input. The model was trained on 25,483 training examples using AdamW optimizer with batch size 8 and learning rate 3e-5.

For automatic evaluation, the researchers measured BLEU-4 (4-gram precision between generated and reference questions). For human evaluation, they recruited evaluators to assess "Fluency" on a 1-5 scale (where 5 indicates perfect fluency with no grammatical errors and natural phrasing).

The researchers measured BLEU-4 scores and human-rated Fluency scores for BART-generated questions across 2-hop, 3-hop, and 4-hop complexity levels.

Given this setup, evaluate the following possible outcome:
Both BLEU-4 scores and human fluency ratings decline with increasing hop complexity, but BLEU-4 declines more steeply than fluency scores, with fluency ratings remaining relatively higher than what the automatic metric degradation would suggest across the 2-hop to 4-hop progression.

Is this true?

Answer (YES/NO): NO